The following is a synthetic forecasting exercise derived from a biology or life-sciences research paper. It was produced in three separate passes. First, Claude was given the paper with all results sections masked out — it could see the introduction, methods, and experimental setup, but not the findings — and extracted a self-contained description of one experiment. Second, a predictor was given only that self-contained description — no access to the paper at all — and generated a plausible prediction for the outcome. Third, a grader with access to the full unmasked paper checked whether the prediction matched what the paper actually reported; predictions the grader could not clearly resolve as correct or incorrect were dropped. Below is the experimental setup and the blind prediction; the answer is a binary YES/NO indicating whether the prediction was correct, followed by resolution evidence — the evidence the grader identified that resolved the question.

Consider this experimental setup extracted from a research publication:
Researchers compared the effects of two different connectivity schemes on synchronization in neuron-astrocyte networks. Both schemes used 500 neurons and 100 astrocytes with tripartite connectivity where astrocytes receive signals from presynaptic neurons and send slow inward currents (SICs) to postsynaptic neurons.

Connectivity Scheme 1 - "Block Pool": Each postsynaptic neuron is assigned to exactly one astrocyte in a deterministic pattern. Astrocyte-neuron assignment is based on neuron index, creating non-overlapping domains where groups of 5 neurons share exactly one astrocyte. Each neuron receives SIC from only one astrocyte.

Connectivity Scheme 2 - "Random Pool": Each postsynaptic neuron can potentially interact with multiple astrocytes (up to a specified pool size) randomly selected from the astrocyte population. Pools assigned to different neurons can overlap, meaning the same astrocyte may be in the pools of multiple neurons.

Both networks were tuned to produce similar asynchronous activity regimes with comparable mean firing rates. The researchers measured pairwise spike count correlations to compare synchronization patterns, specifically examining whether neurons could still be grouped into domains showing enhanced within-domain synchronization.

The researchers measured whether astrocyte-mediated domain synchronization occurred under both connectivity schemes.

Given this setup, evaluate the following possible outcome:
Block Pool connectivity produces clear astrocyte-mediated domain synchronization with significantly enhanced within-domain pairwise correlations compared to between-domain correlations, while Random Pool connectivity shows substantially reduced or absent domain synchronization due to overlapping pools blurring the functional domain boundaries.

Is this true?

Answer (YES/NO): NO